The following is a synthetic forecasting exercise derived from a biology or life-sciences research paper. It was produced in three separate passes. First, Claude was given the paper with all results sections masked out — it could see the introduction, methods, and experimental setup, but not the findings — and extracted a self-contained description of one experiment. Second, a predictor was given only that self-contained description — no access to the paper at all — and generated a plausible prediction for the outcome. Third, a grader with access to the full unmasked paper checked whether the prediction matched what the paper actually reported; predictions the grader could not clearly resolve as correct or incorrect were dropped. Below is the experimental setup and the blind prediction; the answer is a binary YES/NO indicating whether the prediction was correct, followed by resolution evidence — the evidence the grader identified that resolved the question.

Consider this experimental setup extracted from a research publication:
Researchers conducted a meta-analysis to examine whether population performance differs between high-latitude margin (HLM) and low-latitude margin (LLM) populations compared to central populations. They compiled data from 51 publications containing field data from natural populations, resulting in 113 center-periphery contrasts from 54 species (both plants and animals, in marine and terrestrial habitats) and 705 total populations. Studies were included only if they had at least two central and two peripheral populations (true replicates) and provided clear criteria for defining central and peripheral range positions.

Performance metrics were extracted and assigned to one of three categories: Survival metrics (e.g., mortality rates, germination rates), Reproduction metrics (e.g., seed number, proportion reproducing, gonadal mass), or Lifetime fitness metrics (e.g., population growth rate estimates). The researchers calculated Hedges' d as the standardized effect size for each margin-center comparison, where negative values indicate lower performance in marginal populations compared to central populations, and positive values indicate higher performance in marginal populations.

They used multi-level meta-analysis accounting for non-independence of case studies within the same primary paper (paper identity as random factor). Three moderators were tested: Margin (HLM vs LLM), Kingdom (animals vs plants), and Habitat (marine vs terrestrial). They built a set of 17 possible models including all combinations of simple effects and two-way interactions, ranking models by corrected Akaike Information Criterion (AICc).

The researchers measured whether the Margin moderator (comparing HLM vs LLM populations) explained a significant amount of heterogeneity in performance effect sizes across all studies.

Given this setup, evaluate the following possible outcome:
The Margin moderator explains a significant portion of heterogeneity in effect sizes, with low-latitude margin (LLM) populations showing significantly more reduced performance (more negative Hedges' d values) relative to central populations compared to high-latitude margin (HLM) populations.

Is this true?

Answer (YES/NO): YES